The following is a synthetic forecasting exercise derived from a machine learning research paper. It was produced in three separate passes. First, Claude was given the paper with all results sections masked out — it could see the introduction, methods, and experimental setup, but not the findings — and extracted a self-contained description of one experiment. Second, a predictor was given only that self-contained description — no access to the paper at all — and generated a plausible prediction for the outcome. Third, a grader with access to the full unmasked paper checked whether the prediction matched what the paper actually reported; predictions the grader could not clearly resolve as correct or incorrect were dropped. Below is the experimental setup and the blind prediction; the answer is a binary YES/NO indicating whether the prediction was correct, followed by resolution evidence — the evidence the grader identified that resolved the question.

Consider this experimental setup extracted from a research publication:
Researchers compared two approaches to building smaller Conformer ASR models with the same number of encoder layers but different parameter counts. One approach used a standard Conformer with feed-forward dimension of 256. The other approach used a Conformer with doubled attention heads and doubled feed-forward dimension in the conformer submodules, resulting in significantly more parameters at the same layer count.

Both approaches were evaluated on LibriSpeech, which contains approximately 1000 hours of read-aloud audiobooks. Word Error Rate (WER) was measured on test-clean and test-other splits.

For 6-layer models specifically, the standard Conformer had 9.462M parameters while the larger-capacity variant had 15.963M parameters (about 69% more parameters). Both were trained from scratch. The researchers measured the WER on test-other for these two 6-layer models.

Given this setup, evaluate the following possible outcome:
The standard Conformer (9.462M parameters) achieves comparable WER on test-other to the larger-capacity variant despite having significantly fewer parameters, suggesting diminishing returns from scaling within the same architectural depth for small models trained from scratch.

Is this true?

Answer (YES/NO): NO